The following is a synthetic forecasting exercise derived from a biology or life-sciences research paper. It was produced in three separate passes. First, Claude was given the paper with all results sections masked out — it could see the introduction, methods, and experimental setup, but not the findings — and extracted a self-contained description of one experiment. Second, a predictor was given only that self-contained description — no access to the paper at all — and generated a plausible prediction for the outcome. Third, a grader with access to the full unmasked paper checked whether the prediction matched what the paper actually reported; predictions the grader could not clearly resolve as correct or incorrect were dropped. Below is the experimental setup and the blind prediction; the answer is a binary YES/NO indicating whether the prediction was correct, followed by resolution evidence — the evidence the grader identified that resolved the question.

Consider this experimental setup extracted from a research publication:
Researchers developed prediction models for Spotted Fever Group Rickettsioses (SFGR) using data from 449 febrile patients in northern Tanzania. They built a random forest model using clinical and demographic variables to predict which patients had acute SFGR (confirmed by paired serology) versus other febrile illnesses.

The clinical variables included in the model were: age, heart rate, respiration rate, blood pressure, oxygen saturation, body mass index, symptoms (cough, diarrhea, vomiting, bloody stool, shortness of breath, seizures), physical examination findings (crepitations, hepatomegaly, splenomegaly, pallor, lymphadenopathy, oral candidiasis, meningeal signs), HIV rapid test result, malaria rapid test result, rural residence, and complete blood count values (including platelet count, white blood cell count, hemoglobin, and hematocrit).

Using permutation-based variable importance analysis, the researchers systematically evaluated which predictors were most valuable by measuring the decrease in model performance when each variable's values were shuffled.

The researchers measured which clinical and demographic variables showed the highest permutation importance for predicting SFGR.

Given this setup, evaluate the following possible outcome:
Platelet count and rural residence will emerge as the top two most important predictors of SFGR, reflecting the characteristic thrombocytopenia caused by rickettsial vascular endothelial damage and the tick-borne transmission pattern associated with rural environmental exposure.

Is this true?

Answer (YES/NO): NO